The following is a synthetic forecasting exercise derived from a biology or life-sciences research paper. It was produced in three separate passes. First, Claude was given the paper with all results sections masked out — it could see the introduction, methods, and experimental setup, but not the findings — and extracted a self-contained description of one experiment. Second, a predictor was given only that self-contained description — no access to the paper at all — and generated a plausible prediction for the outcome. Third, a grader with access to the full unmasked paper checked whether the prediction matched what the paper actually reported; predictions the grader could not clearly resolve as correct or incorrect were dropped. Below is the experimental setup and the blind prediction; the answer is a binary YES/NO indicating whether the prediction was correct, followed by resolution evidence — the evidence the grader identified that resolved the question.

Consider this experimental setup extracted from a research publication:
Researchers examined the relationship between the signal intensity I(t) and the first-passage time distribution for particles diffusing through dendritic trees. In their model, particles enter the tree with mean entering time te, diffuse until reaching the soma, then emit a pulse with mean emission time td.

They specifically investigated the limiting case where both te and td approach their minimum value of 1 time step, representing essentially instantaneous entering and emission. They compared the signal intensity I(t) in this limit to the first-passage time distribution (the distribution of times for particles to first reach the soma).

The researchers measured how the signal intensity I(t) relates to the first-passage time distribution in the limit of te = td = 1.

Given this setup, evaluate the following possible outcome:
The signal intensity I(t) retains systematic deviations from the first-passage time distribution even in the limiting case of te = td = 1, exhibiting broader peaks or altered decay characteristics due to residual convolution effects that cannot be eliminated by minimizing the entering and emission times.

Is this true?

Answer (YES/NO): NO